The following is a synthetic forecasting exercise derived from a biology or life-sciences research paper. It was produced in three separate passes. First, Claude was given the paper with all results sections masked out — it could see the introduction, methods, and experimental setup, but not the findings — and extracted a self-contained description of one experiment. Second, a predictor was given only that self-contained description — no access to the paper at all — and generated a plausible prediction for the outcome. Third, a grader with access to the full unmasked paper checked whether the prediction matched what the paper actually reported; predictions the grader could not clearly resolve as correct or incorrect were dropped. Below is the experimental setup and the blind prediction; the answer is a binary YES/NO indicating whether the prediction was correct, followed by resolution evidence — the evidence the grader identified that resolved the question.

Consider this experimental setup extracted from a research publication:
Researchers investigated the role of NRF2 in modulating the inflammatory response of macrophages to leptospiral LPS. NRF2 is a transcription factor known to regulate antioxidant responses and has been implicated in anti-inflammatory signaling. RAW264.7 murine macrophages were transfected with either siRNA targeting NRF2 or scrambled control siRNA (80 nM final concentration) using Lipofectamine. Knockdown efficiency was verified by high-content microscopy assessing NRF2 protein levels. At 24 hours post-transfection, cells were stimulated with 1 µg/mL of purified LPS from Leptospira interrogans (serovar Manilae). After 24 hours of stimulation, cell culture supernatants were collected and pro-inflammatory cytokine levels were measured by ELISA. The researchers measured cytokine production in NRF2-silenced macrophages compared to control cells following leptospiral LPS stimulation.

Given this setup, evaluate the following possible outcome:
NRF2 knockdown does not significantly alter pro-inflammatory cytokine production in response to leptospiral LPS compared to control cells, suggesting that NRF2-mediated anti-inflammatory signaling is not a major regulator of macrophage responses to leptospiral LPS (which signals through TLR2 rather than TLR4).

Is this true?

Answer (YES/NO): NO